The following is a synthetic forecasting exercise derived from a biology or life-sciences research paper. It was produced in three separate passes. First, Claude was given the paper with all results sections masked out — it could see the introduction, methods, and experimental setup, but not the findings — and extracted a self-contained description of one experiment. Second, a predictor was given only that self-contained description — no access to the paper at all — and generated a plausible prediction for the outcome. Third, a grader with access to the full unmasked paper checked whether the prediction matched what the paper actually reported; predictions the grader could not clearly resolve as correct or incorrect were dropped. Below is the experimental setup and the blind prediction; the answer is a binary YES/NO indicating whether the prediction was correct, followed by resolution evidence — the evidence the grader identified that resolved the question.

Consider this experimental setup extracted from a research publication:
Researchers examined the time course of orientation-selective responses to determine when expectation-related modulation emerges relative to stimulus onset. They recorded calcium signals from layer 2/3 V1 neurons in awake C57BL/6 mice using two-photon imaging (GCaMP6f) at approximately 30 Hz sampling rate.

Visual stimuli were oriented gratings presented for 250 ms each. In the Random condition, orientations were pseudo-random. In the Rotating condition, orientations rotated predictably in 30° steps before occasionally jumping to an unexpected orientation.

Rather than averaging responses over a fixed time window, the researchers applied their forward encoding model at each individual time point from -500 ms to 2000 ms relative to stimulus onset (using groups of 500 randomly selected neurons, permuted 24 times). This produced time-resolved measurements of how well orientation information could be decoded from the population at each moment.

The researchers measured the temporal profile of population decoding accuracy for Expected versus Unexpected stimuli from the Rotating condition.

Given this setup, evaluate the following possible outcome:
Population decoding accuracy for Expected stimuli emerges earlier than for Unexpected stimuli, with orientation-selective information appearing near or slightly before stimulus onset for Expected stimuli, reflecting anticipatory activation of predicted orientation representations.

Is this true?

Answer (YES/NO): YES